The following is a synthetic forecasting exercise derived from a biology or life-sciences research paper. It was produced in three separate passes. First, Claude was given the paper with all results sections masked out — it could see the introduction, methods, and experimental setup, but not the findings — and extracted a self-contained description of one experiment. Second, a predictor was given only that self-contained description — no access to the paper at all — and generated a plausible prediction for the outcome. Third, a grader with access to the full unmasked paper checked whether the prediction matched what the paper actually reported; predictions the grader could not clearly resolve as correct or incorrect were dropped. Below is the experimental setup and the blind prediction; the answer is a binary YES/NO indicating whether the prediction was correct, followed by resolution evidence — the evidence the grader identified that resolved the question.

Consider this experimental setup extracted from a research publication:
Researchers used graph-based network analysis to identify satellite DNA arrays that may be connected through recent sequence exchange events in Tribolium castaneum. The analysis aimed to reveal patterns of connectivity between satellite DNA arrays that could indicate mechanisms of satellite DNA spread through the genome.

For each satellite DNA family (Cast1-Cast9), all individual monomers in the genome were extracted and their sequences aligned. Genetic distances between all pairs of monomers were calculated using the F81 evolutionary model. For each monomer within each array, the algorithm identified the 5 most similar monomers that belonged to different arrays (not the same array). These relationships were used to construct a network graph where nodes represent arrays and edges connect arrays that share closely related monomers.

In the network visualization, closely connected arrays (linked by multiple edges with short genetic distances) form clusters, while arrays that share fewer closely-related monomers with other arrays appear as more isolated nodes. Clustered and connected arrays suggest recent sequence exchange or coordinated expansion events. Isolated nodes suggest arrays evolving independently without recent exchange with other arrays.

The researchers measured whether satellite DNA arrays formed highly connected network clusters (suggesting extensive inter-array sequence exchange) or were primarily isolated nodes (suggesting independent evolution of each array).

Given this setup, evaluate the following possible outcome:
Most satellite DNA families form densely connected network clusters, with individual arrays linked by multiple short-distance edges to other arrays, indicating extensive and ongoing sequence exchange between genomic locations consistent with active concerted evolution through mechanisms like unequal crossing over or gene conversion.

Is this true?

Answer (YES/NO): NO